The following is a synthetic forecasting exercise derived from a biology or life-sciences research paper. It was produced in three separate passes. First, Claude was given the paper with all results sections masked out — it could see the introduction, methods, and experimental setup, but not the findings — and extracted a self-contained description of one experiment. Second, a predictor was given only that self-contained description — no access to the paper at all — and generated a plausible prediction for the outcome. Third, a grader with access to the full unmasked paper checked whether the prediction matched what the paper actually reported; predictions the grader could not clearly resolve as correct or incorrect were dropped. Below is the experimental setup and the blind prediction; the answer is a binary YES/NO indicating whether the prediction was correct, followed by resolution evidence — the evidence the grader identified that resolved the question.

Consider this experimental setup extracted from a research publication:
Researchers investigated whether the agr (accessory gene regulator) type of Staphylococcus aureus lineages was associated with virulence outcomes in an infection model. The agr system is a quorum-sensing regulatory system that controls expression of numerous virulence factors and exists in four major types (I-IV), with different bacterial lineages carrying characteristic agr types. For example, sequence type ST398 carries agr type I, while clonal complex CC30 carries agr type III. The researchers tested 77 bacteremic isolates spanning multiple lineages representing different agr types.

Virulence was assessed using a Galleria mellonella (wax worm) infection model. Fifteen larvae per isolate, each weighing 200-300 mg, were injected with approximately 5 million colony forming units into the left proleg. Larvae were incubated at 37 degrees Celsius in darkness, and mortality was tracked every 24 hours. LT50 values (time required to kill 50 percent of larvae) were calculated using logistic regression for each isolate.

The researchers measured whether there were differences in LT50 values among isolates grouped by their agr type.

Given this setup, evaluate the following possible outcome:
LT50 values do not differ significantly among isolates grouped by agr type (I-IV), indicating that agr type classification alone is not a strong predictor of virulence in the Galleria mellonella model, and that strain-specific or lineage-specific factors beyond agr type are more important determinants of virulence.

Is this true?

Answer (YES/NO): NO